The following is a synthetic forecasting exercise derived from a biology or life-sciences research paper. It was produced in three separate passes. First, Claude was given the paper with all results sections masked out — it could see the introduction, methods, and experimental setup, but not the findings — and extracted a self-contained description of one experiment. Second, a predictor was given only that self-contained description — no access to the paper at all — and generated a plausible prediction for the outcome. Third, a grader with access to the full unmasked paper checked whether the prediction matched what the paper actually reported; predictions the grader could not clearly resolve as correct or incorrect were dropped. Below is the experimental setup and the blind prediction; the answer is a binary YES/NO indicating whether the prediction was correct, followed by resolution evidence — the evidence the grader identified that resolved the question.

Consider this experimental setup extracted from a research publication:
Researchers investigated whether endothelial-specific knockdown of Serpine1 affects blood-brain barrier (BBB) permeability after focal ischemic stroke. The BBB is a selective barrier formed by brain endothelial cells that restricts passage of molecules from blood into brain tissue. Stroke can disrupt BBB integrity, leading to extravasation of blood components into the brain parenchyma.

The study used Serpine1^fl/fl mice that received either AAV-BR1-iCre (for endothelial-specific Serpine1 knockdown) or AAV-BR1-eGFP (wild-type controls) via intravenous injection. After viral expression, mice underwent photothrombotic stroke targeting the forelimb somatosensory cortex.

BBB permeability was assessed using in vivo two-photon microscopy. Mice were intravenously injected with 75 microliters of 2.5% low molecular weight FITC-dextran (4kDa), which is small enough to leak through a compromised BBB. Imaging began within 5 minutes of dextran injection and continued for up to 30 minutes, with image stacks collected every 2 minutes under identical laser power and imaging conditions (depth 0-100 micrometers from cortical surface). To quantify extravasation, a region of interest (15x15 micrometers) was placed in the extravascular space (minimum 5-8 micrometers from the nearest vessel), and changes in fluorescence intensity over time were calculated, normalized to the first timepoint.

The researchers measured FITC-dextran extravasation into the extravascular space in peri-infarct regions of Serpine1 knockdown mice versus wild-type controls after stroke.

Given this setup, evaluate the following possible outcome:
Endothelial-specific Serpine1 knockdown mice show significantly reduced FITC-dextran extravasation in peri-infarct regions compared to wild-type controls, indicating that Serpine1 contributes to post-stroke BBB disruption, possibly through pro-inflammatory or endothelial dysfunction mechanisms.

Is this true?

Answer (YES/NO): YES